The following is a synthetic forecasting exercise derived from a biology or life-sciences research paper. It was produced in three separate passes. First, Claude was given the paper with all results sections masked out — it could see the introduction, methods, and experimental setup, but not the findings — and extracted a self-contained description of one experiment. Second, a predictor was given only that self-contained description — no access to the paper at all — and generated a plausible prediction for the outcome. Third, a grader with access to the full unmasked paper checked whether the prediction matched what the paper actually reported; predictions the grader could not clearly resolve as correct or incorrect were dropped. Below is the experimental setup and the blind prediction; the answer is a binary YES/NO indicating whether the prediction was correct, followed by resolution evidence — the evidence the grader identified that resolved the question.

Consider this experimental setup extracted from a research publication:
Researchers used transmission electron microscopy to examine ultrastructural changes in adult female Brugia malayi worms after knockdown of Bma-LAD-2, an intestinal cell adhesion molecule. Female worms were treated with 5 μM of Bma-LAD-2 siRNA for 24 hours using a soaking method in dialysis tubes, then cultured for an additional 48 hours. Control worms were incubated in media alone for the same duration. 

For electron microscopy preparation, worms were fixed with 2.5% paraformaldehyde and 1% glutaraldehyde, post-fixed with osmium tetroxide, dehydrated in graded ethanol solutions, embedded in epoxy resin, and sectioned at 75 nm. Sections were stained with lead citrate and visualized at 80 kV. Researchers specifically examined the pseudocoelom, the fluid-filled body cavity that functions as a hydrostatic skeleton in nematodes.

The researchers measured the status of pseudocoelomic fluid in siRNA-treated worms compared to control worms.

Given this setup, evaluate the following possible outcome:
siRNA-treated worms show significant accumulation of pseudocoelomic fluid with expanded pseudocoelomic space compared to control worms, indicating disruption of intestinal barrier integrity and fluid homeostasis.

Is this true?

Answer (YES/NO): NO